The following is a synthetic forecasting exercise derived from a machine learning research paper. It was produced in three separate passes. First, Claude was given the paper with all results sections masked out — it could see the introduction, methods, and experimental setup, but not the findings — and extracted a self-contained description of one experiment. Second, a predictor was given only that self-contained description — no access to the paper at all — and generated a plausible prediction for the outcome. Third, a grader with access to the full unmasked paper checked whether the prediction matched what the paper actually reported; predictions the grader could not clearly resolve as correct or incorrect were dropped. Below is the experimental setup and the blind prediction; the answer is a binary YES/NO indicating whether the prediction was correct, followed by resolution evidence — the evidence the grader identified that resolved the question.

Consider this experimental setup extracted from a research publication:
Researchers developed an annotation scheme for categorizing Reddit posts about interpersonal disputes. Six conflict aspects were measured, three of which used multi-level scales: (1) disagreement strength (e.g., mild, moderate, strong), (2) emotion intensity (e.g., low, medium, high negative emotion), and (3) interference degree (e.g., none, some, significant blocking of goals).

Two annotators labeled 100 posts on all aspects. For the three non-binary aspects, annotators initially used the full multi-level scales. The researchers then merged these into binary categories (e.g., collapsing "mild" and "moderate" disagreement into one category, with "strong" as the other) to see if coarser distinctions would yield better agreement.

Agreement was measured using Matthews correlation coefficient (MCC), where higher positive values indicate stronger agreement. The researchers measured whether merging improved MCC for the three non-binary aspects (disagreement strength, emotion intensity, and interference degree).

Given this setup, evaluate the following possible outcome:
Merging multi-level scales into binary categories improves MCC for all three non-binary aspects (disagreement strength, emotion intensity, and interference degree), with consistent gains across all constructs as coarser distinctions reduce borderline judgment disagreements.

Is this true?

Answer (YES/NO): YES